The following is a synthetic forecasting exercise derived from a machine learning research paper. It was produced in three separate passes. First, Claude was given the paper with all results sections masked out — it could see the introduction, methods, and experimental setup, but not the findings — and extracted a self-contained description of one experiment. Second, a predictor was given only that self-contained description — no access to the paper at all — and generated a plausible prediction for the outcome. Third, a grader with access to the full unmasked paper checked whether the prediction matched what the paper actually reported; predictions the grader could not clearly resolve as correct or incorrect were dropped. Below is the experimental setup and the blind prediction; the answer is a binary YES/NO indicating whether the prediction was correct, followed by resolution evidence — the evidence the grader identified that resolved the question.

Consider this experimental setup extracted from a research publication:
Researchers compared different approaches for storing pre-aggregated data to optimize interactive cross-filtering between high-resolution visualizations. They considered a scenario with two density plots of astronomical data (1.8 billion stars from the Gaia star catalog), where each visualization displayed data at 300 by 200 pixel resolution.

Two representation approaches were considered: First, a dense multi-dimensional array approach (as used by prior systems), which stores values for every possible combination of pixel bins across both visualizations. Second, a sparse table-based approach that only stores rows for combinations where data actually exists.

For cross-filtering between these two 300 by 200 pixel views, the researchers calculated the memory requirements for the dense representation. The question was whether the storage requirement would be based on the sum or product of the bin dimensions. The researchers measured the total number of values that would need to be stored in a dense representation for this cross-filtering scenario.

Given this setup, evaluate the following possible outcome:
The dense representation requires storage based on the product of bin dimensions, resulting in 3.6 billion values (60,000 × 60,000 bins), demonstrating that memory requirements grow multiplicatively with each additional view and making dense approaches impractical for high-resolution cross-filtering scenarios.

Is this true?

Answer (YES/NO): YES